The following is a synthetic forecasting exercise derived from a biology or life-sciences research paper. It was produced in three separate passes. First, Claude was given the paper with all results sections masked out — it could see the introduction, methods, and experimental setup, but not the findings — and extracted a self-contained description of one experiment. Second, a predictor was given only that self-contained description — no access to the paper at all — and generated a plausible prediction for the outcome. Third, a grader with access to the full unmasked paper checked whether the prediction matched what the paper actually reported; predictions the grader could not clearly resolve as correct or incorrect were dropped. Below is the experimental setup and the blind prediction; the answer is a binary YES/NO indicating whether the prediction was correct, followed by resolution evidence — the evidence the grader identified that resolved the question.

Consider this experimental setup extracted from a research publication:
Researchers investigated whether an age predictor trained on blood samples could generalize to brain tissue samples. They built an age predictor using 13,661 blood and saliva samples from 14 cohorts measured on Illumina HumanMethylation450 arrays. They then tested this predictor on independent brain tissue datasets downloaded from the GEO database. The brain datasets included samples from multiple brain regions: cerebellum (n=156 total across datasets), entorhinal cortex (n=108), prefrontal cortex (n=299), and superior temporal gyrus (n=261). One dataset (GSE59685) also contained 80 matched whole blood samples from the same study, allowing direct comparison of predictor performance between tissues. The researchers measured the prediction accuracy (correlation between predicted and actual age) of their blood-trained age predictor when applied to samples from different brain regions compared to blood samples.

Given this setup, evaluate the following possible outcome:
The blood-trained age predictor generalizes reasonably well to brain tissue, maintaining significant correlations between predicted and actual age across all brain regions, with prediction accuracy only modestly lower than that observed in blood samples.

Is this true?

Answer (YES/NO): NO